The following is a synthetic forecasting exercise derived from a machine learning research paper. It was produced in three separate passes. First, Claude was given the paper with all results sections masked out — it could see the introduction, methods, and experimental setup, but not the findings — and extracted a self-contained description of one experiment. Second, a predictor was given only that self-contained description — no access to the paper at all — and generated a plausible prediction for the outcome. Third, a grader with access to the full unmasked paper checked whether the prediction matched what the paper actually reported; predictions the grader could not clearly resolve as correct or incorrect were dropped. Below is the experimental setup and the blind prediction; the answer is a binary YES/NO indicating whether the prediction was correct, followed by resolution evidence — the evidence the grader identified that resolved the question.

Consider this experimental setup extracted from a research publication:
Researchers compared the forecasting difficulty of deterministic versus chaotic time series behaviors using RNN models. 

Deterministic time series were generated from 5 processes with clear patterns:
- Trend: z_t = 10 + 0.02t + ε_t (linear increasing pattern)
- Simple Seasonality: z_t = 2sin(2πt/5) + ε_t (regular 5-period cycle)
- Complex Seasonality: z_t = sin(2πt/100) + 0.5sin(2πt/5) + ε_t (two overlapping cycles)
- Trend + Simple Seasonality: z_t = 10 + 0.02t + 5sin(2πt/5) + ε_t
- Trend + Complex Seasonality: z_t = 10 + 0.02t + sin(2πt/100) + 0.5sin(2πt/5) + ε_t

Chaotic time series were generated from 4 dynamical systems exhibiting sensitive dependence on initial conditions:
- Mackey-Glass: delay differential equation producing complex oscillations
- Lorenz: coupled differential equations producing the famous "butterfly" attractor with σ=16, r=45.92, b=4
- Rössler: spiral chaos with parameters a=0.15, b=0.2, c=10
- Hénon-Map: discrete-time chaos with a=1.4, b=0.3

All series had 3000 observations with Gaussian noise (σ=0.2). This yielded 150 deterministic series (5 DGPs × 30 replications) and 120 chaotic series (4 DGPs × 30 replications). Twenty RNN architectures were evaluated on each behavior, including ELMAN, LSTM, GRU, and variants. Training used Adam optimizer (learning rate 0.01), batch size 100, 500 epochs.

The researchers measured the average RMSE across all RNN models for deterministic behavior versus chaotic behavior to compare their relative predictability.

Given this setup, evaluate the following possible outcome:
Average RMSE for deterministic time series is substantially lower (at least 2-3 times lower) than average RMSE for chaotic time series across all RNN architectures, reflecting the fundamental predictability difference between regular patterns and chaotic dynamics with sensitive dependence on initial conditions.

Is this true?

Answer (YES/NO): NO